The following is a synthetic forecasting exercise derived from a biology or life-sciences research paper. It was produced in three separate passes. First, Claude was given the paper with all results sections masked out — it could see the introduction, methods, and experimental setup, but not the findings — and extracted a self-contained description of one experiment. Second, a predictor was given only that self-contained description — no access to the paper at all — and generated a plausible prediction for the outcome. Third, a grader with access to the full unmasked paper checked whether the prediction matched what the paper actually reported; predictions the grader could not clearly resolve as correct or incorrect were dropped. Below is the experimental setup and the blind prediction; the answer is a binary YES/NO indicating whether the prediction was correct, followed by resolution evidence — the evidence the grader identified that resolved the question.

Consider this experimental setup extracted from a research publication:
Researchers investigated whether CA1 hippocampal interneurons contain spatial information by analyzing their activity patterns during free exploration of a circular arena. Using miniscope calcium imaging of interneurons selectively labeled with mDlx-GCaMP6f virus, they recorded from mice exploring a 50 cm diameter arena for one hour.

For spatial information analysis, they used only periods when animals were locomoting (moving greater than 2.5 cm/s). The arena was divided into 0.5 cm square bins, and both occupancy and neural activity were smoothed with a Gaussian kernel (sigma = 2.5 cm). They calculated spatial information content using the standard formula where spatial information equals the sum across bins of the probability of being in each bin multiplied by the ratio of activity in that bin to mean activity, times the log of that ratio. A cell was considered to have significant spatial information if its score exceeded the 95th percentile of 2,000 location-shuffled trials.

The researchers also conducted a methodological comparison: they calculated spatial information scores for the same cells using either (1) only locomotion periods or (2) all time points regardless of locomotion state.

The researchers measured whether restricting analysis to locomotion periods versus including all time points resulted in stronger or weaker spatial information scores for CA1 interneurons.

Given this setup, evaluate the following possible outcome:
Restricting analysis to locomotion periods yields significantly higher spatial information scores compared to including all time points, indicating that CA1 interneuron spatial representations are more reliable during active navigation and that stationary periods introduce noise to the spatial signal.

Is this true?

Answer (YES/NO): YES